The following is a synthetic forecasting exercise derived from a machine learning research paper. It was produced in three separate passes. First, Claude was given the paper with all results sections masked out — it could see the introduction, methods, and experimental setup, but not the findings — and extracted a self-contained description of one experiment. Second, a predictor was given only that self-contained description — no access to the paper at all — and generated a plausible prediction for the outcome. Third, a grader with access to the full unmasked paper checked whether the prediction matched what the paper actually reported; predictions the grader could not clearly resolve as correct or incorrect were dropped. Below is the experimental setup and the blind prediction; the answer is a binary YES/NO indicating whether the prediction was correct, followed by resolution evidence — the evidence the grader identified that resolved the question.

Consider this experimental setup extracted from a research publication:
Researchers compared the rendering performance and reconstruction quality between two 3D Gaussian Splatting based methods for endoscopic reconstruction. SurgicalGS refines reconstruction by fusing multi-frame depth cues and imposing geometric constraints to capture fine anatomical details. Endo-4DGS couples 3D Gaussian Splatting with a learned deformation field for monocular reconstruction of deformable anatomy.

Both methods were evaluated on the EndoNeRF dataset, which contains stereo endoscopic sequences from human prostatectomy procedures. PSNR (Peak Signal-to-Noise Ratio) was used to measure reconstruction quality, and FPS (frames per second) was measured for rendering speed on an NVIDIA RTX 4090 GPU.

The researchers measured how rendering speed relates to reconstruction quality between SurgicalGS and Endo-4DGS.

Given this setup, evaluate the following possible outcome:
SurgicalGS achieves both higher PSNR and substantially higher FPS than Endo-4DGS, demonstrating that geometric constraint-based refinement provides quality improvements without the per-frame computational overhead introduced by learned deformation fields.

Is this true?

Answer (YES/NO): YES